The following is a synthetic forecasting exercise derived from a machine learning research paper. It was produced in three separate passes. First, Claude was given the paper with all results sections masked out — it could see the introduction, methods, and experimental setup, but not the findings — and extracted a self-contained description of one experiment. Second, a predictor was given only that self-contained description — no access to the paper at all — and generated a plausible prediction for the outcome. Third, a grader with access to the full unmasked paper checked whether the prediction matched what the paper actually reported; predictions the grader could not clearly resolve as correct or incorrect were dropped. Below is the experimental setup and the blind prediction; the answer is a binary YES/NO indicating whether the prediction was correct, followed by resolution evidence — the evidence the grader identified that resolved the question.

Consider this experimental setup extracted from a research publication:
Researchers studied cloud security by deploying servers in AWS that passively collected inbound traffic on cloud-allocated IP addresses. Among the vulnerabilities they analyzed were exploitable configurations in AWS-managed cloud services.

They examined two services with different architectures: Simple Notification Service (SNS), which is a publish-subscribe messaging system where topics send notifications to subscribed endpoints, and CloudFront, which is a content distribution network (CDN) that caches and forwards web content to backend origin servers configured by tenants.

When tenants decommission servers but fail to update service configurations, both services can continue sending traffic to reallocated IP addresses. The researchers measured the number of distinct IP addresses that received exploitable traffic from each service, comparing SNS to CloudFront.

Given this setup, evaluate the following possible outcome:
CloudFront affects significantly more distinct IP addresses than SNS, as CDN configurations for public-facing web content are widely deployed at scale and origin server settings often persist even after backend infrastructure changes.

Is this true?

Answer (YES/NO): NO